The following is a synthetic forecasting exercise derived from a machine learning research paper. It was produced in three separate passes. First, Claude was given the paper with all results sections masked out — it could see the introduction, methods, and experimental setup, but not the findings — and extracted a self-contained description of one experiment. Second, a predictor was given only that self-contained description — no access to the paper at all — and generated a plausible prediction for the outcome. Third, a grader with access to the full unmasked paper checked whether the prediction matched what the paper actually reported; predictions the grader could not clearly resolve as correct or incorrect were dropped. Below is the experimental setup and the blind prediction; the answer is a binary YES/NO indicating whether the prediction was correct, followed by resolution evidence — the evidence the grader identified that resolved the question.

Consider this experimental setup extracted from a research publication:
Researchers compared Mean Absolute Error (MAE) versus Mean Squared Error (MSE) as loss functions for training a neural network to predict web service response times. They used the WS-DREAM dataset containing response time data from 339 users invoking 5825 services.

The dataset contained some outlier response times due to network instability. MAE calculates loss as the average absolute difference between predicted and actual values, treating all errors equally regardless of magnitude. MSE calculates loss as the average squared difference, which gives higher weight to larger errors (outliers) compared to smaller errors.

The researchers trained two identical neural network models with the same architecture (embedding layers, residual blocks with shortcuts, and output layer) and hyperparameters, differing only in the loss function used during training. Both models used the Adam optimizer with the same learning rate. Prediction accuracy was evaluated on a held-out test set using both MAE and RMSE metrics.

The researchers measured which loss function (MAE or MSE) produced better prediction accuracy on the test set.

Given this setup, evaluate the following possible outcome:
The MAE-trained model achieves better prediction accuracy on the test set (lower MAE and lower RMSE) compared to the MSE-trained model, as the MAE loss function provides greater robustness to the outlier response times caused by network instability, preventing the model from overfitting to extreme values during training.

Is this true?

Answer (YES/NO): YES